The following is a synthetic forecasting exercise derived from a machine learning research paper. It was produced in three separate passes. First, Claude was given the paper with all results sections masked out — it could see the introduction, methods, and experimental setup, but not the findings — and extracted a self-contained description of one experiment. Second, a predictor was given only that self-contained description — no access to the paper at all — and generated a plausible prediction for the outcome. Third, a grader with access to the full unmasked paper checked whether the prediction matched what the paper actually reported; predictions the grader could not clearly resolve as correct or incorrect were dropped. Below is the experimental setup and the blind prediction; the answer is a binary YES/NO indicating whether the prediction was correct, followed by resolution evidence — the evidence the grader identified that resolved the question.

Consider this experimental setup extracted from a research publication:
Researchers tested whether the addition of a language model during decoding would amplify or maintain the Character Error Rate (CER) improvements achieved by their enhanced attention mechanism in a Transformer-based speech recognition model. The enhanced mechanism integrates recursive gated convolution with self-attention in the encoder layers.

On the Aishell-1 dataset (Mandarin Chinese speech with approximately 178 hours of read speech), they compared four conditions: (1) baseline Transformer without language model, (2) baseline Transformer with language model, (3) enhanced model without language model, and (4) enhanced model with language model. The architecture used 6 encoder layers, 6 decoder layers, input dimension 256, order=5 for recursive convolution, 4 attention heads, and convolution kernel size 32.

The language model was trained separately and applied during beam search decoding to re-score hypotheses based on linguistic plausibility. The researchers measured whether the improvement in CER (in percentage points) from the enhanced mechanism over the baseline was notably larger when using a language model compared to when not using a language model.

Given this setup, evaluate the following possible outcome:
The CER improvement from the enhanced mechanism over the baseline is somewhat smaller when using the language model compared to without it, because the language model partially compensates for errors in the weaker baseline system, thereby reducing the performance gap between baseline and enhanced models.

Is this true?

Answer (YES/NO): NO